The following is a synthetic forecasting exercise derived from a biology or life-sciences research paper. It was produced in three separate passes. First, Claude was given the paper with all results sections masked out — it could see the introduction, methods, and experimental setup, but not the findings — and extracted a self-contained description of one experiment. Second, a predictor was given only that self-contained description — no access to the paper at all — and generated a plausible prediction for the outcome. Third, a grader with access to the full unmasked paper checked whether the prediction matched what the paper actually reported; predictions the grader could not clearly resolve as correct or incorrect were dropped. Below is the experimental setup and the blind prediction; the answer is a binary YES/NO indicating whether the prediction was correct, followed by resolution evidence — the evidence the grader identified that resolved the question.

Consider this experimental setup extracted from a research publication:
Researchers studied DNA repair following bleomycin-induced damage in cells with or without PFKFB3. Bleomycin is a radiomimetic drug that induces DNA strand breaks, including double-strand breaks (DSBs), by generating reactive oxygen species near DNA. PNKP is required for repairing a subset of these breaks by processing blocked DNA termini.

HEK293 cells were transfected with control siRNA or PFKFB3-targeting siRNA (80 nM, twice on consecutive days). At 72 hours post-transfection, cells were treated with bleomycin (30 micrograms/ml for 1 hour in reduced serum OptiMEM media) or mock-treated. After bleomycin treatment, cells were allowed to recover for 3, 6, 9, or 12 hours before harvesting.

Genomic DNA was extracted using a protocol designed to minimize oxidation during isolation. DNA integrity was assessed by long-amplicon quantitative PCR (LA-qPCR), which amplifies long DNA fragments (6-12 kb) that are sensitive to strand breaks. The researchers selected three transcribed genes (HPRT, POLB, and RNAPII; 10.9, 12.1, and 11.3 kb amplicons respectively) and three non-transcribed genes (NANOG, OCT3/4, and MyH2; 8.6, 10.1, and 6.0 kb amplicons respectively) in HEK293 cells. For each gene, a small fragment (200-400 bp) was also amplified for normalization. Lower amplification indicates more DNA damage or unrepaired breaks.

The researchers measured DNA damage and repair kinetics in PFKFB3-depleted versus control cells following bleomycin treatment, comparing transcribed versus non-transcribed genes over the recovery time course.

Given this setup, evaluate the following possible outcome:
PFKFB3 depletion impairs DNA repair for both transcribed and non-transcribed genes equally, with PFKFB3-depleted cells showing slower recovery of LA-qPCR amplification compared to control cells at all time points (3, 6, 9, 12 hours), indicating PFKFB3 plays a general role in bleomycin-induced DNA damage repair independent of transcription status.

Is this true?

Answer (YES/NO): NO